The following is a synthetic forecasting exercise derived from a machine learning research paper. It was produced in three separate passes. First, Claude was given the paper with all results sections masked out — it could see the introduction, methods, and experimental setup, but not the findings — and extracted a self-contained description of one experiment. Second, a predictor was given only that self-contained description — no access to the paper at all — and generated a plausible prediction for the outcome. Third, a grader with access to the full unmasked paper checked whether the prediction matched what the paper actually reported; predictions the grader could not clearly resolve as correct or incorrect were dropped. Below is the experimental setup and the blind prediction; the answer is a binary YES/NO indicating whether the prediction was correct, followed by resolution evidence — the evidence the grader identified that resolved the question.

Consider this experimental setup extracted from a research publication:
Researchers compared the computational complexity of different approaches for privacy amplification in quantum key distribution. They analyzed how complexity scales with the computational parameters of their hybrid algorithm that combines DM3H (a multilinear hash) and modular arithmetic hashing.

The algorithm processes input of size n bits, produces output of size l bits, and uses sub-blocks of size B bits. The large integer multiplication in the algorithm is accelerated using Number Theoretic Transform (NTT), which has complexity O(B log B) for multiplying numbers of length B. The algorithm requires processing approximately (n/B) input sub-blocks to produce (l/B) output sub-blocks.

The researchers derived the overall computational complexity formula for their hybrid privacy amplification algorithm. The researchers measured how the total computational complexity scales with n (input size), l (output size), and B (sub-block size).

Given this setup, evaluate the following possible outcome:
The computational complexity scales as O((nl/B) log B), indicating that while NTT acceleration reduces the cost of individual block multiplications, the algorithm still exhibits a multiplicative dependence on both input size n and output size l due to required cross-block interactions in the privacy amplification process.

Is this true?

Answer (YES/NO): YES